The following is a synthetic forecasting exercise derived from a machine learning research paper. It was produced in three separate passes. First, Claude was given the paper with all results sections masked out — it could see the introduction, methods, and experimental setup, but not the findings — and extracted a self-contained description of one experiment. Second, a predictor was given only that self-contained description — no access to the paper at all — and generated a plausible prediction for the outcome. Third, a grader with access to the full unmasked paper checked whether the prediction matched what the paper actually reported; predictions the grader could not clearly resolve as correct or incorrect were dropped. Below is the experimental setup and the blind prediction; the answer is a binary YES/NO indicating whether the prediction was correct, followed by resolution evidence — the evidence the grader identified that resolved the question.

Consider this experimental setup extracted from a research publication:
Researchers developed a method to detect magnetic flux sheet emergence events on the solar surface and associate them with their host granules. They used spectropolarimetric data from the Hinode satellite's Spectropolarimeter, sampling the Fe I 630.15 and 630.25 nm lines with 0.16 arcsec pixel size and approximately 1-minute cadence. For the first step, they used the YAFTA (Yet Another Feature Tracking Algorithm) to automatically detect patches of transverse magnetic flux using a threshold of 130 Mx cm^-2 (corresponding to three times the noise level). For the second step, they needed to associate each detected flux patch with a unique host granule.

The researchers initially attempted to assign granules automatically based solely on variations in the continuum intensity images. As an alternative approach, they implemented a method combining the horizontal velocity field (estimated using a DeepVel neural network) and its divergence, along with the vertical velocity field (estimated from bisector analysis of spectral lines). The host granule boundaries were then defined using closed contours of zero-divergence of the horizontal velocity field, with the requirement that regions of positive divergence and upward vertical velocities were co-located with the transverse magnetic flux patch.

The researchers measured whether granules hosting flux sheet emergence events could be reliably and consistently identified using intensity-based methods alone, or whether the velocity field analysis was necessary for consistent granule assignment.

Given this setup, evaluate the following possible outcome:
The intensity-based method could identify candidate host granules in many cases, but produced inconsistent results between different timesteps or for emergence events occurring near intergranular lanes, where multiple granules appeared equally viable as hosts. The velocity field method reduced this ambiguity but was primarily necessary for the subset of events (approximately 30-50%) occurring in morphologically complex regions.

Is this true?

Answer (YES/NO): NO